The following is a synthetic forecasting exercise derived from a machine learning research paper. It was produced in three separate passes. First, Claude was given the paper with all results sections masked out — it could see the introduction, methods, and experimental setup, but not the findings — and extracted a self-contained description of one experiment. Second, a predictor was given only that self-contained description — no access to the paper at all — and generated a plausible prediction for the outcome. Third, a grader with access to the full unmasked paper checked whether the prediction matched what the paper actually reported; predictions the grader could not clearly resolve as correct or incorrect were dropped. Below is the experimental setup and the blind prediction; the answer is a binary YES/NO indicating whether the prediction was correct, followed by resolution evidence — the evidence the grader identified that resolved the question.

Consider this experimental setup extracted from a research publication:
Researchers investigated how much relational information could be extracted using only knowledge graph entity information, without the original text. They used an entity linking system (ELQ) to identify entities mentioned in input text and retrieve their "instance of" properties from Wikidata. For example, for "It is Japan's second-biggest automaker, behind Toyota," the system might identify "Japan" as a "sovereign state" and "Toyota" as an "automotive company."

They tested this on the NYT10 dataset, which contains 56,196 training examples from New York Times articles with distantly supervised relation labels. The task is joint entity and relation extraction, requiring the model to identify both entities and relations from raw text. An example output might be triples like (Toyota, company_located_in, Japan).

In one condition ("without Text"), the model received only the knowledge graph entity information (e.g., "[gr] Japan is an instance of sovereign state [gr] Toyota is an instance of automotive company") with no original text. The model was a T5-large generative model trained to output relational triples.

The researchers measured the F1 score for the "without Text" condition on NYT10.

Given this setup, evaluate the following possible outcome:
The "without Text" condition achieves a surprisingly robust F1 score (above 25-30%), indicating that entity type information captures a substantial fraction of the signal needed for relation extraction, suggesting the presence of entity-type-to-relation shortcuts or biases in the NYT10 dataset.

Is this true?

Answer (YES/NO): YES